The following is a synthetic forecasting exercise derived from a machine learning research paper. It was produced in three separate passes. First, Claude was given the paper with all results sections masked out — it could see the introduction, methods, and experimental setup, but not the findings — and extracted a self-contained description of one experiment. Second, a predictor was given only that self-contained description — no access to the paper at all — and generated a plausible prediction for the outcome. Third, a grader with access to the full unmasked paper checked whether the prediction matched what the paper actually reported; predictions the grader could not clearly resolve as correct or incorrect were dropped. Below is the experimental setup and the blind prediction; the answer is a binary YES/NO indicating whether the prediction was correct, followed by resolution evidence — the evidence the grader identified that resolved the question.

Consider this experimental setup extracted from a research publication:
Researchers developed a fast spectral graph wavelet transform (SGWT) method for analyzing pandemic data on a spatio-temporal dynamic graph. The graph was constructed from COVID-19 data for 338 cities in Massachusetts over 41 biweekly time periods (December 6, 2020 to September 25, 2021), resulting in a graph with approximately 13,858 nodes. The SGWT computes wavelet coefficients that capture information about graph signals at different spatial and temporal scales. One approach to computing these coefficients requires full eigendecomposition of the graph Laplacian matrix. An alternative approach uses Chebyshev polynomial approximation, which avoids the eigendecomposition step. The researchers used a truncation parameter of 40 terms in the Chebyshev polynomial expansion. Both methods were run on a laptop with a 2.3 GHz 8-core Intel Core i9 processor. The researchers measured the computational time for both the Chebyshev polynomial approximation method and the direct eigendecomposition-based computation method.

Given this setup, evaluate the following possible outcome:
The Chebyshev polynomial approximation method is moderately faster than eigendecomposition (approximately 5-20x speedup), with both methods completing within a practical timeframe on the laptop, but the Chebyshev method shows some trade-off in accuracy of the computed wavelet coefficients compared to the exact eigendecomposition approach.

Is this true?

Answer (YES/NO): NO